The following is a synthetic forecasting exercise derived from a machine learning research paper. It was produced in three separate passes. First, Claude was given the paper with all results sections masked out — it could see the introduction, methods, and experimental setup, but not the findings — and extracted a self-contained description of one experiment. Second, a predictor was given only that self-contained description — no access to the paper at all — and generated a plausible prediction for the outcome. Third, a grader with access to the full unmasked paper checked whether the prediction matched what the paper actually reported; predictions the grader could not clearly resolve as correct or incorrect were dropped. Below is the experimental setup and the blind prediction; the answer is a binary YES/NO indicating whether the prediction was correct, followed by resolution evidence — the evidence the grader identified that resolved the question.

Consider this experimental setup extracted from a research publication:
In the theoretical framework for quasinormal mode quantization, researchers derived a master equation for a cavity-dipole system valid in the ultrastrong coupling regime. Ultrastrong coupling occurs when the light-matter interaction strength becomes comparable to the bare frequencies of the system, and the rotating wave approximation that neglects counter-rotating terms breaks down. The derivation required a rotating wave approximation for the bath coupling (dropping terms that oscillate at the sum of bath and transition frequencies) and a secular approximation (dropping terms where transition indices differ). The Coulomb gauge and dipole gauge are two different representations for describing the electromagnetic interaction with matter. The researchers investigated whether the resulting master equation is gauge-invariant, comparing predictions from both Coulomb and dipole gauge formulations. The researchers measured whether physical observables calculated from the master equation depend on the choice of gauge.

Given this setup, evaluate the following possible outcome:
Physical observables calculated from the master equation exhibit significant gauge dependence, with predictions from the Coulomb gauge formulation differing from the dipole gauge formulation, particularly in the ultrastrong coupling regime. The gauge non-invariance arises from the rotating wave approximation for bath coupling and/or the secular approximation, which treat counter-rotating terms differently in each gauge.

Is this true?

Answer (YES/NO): NO